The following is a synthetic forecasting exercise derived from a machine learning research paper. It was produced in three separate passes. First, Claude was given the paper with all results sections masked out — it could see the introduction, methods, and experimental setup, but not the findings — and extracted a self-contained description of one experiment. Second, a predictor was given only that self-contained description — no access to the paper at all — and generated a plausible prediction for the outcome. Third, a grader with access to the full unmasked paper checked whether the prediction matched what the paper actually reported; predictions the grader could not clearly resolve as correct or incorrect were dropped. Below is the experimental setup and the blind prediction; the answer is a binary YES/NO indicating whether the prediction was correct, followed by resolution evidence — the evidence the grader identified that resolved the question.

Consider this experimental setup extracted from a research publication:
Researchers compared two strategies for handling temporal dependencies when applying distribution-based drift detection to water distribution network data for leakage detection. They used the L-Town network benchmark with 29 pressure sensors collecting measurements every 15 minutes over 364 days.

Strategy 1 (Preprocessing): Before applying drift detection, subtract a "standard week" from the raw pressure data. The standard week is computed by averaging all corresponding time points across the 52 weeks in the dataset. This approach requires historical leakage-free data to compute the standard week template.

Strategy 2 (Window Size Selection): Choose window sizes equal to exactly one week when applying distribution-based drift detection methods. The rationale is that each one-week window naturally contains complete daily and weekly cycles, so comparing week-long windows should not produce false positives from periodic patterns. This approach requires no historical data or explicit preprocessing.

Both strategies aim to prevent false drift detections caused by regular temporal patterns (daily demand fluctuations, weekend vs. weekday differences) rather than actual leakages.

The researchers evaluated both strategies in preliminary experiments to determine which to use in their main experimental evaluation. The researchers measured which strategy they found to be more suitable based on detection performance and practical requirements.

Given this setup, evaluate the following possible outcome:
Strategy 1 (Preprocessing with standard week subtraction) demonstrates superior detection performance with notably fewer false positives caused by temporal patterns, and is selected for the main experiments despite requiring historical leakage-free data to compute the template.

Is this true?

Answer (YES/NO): NO